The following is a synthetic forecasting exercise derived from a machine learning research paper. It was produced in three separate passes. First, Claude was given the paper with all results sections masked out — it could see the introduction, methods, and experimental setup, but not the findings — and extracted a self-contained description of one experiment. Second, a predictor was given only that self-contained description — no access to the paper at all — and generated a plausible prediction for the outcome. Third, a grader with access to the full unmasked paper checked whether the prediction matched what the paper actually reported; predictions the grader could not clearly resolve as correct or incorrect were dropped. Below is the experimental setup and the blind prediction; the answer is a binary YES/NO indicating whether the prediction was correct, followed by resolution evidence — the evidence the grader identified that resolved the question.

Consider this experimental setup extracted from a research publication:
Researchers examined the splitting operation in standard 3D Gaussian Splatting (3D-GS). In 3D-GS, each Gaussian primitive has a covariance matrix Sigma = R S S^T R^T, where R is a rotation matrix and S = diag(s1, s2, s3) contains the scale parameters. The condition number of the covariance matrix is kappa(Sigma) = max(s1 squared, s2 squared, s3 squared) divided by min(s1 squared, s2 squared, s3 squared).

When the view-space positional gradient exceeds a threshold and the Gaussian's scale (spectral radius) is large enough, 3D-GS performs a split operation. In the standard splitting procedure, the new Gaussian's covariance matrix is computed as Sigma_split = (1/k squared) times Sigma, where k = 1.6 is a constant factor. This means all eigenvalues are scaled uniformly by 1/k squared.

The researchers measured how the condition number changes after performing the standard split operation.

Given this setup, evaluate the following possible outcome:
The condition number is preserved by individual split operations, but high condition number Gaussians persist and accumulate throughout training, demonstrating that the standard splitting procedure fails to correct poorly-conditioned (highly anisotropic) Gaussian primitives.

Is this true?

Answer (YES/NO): YES